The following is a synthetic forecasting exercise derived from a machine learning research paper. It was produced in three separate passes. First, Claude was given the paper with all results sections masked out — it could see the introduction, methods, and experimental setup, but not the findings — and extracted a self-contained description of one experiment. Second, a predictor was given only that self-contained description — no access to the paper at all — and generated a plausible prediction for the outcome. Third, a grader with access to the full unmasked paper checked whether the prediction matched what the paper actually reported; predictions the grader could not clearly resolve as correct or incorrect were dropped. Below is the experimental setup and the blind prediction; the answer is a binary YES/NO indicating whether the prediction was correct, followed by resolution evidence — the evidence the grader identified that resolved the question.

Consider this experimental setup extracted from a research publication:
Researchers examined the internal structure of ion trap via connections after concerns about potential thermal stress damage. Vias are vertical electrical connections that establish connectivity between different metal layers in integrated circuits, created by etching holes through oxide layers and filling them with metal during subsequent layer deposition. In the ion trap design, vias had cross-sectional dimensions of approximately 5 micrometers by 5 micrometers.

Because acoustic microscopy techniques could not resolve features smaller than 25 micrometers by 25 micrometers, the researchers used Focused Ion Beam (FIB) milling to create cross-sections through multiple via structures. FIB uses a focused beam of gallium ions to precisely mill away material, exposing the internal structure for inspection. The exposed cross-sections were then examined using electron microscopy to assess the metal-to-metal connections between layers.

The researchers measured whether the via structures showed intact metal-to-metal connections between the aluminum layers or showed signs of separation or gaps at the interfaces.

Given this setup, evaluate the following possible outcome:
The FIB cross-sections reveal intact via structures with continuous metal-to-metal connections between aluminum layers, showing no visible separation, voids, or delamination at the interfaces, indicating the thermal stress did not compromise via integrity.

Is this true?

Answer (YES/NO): YES